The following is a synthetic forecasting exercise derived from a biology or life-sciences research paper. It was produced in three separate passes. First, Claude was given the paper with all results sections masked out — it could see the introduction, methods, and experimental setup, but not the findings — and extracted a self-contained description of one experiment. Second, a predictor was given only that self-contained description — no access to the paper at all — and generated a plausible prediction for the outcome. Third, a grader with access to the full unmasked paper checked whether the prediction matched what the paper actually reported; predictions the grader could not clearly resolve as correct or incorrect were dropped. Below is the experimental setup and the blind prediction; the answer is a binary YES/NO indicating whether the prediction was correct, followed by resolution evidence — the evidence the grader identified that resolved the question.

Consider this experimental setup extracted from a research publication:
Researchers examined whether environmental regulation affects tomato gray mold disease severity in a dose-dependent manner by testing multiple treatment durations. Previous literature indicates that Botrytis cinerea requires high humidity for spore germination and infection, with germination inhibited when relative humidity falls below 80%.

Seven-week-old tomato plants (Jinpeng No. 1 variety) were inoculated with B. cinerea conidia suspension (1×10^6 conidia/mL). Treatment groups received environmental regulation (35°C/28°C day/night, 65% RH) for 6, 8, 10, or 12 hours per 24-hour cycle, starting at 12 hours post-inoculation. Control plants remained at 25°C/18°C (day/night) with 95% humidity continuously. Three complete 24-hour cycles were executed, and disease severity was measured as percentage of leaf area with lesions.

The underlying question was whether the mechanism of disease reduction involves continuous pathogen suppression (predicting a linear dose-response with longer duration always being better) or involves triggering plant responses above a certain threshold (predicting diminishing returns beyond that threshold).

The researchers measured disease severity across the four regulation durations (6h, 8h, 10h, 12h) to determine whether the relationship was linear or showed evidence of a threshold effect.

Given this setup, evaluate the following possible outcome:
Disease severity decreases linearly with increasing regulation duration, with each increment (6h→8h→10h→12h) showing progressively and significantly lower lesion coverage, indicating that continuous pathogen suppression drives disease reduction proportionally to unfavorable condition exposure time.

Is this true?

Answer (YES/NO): NO